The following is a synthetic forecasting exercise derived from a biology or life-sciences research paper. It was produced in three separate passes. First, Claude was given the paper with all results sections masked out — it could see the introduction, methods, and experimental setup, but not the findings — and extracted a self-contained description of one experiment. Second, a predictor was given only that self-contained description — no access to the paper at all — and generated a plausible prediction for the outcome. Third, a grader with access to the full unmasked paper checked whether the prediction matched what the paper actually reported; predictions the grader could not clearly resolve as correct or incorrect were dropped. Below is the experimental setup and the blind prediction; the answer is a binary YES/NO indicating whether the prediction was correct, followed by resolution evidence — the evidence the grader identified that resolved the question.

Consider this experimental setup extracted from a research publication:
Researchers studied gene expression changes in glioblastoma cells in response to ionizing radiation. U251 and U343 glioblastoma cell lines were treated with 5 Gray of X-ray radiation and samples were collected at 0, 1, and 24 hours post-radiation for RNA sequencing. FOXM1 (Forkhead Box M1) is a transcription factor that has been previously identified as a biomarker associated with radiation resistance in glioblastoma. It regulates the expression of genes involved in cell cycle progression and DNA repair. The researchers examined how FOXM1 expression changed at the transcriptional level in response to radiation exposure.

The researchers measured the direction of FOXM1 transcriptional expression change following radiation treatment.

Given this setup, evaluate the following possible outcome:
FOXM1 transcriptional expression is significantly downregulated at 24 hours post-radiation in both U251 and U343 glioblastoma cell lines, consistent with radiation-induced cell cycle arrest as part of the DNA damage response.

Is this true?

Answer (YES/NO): YES